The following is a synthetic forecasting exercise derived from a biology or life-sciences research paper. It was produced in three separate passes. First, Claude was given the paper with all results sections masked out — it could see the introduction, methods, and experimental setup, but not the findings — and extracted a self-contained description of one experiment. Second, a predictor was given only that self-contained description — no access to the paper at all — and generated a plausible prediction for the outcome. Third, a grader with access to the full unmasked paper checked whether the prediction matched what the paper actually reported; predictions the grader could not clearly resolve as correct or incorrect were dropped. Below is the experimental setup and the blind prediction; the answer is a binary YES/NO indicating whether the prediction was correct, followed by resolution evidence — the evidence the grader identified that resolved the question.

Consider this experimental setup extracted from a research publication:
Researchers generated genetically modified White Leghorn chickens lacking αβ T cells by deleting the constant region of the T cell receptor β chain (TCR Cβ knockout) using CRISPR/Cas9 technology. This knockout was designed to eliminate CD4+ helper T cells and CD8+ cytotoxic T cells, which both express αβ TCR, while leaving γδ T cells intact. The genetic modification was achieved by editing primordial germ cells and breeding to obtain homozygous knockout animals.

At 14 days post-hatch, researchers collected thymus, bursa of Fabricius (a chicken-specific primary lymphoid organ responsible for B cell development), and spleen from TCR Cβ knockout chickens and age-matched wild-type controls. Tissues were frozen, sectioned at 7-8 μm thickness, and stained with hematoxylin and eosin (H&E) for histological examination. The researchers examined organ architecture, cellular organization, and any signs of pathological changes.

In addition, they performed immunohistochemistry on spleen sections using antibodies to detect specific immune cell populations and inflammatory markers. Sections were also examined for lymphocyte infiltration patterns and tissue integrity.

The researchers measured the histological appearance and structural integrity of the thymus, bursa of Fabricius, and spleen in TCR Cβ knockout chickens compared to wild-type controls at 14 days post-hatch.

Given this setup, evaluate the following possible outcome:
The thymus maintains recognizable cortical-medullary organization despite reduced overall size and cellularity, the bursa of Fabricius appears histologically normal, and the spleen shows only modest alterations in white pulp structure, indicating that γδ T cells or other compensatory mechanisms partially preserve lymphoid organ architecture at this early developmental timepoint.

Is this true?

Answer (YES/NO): NO